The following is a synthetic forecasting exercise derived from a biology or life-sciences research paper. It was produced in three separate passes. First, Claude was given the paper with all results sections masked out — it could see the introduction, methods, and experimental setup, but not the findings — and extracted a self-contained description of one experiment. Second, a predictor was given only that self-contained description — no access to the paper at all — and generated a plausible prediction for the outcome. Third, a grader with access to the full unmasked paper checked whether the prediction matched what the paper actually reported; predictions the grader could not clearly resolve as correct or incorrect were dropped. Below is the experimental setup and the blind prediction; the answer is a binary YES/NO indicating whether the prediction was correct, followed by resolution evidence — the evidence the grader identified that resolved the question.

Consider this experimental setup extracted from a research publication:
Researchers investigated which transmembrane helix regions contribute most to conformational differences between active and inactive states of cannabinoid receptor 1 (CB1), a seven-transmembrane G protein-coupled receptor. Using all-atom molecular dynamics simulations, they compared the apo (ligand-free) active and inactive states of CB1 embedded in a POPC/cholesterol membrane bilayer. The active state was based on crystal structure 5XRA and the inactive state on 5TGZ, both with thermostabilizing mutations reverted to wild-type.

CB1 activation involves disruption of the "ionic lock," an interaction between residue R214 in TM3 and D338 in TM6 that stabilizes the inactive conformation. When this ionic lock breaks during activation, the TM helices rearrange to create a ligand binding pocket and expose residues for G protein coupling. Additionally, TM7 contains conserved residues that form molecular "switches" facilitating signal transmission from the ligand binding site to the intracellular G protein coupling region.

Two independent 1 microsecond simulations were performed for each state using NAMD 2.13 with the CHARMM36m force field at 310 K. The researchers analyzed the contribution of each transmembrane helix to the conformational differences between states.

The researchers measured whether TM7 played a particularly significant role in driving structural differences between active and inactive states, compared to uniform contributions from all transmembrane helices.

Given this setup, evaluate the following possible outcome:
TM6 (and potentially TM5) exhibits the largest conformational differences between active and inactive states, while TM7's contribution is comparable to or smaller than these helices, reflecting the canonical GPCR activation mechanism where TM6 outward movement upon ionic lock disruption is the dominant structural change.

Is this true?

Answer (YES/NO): NO